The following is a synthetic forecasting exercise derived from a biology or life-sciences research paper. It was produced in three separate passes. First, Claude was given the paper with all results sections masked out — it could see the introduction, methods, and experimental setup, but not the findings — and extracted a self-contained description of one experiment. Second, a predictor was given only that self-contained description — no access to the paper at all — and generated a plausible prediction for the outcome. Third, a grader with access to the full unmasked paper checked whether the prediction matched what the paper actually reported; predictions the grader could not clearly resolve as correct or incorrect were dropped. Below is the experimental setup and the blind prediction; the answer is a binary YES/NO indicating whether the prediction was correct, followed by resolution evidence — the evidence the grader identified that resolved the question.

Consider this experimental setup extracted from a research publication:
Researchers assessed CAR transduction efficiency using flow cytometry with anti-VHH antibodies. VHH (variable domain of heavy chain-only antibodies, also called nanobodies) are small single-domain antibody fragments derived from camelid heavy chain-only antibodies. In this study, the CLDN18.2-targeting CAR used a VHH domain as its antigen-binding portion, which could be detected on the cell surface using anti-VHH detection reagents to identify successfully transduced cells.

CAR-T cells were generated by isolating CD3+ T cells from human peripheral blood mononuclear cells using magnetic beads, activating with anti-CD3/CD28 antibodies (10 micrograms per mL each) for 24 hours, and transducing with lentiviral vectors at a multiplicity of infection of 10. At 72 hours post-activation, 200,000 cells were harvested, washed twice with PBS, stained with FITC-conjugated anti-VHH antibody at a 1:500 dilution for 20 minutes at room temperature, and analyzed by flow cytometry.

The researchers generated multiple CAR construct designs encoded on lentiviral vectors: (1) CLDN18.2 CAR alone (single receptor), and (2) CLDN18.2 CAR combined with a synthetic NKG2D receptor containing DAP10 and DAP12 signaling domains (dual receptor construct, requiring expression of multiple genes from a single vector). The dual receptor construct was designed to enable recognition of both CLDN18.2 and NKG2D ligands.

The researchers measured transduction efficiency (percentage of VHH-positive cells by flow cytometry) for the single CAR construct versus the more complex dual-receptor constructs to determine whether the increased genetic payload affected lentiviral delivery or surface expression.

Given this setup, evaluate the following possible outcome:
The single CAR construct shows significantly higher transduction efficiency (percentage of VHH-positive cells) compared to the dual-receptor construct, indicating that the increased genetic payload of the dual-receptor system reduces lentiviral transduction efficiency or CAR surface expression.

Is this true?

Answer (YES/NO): NO